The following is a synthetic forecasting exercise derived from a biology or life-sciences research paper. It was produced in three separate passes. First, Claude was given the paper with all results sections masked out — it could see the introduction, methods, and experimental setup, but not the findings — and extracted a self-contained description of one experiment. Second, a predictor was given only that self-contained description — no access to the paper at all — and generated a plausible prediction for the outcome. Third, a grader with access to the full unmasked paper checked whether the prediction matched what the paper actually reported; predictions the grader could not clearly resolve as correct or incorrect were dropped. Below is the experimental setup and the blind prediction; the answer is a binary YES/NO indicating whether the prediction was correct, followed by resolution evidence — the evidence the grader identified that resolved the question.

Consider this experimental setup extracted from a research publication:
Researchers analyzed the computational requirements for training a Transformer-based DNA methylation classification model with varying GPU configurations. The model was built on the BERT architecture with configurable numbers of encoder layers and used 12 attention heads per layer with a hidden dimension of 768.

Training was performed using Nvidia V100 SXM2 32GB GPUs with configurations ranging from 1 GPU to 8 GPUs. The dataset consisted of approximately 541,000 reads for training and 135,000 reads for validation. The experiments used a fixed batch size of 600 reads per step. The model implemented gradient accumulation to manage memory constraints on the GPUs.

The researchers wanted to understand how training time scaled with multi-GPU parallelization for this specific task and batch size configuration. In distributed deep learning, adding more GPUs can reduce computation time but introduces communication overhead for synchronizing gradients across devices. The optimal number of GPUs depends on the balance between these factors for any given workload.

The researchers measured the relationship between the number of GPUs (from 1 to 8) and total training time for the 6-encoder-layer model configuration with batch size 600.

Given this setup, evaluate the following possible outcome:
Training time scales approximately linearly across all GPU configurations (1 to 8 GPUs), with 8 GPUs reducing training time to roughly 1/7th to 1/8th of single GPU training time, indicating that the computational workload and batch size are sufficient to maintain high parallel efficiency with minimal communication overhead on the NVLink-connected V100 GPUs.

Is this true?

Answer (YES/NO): NO